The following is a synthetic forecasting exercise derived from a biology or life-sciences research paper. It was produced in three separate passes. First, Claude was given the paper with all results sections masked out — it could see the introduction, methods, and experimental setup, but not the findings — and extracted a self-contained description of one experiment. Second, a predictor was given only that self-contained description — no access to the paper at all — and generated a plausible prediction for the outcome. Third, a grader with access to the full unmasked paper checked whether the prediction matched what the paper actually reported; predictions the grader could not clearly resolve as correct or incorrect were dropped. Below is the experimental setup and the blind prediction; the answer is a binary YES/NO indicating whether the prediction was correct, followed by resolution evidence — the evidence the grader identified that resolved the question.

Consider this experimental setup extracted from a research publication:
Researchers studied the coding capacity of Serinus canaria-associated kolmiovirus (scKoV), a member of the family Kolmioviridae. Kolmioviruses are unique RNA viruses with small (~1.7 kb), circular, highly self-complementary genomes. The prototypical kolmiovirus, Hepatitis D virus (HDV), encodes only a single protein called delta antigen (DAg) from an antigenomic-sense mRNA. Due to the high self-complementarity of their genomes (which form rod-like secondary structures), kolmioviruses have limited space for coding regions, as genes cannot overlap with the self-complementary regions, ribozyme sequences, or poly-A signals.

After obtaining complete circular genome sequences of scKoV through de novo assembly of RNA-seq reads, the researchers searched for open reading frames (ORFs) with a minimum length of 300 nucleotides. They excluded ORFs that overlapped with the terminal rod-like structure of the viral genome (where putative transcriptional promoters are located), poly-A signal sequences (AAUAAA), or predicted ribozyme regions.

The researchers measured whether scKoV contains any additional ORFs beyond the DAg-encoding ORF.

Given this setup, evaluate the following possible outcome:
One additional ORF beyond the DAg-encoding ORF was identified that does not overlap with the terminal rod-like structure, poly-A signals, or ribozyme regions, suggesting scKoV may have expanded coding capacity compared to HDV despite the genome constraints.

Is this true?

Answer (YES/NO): NO